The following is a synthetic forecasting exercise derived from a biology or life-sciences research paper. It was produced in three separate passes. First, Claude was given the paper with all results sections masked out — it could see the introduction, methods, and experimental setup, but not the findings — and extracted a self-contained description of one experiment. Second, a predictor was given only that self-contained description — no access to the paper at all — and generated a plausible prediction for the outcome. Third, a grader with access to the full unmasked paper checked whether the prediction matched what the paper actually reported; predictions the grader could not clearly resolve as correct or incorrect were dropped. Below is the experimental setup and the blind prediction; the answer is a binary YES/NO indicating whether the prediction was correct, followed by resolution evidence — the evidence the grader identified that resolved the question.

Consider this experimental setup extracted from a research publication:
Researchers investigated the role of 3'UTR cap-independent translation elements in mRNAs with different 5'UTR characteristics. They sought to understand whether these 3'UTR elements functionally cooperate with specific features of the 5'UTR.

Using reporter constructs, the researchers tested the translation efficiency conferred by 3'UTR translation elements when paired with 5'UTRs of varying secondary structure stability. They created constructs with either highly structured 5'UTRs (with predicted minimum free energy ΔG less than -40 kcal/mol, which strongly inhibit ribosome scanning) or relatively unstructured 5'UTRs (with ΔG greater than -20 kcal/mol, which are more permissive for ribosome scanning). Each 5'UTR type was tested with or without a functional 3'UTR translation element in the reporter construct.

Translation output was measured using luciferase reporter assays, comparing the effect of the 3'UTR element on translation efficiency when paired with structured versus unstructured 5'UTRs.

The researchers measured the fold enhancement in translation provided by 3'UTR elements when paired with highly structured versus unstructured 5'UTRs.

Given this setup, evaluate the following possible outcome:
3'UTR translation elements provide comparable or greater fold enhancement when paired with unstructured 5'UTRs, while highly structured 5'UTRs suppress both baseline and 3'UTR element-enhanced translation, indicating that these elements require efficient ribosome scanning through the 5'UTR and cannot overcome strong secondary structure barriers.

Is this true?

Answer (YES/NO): NO